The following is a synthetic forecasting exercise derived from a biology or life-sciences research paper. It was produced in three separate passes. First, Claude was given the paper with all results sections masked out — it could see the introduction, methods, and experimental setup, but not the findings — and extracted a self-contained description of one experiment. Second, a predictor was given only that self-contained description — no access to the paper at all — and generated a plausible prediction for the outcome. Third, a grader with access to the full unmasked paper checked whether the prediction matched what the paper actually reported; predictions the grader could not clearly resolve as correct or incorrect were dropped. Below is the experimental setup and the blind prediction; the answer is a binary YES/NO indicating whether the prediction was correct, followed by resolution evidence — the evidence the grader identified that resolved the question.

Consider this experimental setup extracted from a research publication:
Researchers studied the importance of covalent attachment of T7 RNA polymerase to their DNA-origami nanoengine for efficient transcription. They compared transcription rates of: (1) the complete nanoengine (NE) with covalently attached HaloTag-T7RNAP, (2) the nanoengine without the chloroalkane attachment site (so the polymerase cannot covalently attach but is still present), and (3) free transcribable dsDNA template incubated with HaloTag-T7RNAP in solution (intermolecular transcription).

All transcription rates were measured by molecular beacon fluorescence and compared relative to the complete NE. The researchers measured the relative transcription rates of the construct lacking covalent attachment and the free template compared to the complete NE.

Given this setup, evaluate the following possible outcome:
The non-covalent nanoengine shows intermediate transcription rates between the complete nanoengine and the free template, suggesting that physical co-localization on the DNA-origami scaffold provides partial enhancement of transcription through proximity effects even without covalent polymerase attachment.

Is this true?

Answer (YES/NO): NO